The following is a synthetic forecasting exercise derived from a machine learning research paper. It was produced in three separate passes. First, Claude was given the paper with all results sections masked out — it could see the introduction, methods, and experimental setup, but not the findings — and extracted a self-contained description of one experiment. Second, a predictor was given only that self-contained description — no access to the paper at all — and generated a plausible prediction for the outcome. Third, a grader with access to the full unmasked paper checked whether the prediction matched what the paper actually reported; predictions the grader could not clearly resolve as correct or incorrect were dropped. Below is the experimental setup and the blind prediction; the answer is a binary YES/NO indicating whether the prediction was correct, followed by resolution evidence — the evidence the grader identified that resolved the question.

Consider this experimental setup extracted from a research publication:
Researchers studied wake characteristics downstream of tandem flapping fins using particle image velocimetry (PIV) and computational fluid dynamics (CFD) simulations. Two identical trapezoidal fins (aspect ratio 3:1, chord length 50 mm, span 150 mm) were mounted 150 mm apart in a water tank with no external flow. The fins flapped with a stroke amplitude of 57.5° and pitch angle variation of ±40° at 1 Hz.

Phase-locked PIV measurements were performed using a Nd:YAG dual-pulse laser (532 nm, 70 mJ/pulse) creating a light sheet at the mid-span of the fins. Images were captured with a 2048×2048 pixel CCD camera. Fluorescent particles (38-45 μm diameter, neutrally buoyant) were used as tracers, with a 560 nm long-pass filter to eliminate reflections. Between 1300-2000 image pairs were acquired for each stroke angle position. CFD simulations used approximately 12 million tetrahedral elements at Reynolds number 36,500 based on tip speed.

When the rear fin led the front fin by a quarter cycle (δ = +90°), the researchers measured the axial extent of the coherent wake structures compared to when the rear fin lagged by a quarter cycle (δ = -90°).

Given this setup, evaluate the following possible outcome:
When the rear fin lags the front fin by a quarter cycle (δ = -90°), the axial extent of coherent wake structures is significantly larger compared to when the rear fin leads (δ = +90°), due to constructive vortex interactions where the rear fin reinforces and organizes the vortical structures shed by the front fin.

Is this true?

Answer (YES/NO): YES